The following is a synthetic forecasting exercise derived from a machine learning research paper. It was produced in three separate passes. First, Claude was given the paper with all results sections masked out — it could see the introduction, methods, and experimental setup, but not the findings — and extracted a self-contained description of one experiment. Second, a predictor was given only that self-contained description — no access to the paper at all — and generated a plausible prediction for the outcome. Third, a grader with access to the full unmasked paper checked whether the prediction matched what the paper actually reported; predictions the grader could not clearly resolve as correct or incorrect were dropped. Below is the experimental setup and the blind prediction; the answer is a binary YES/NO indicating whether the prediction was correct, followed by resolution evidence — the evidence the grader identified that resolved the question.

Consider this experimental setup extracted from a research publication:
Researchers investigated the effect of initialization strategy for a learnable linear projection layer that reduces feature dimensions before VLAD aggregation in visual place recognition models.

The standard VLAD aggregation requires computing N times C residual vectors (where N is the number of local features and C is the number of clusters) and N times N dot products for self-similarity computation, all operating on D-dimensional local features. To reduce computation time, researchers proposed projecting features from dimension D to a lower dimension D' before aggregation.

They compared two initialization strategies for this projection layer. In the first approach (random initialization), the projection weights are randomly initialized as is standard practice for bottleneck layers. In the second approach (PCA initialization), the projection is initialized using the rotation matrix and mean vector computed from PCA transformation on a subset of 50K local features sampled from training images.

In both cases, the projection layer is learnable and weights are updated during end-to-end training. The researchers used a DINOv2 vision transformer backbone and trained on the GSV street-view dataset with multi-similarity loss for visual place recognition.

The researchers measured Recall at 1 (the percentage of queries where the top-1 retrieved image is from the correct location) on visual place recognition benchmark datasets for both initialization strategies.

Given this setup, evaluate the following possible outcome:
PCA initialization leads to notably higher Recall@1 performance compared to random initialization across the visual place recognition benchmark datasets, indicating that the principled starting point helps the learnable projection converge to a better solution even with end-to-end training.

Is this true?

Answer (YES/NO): YES